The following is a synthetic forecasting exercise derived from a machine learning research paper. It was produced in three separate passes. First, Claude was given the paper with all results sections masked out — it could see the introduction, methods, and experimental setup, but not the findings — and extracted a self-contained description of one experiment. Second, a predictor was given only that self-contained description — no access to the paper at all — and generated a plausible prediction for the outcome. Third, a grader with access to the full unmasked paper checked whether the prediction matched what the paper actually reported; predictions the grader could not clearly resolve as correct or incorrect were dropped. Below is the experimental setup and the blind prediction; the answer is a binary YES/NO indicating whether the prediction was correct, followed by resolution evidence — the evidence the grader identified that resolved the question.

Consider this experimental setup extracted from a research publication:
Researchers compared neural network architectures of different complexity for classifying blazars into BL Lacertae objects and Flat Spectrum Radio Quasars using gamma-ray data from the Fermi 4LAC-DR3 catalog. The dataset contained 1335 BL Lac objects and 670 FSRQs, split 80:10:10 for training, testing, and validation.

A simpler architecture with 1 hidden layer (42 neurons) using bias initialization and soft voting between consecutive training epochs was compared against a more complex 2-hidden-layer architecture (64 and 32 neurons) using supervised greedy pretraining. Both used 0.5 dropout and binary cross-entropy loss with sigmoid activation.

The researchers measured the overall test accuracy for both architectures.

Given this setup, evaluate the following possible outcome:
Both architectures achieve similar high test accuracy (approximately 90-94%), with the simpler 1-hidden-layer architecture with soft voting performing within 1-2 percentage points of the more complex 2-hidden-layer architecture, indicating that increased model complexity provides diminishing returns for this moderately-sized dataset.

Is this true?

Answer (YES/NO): YES